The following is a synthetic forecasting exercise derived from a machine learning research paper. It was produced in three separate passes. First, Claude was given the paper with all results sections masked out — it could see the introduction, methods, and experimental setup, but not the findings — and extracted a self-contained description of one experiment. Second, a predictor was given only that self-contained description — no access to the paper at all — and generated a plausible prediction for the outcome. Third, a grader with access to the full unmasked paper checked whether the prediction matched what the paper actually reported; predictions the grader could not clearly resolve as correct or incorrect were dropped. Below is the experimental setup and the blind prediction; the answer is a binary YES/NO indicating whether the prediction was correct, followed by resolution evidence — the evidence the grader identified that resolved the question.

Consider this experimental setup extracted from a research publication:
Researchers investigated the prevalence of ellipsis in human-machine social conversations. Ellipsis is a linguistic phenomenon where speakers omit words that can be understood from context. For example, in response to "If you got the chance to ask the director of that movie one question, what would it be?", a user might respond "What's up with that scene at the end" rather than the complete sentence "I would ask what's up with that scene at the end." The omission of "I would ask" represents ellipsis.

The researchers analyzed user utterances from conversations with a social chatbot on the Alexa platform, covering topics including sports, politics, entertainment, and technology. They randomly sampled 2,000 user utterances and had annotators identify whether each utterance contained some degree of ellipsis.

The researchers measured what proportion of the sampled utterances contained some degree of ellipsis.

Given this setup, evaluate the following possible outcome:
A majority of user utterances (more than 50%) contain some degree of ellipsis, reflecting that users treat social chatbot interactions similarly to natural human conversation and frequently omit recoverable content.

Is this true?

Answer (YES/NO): NO